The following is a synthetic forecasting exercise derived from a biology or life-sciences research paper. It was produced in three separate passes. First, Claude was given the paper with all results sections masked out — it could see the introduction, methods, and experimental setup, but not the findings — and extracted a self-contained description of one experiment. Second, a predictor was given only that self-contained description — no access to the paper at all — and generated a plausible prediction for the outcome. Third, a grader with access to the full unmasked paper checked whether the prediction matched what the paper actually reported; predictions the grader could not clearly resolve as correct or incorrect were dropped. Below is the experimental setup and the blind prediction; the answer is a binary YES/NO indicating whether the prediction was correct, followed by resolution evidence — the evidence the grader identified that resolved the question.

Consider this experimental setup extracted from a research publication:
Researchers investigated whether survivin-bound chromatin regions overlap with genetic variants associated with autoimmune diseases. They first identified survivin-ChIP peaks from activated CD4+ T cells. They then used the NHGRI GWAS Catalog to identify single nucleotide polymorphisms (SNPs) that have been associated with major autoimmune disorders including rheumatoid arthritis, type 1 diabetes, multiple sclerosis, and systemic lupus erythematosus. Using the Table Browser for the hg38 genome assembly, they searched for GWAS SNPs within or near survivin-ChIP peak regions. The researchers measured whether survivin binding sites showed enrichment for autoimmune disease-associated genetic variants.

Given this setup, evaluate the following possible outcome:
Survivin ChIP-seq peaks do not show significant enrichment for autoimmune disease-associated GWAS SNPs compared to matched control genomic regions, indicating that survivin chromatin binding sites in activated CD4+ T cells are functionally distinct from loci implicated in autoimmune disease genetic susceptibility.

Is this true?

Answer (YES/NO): NO